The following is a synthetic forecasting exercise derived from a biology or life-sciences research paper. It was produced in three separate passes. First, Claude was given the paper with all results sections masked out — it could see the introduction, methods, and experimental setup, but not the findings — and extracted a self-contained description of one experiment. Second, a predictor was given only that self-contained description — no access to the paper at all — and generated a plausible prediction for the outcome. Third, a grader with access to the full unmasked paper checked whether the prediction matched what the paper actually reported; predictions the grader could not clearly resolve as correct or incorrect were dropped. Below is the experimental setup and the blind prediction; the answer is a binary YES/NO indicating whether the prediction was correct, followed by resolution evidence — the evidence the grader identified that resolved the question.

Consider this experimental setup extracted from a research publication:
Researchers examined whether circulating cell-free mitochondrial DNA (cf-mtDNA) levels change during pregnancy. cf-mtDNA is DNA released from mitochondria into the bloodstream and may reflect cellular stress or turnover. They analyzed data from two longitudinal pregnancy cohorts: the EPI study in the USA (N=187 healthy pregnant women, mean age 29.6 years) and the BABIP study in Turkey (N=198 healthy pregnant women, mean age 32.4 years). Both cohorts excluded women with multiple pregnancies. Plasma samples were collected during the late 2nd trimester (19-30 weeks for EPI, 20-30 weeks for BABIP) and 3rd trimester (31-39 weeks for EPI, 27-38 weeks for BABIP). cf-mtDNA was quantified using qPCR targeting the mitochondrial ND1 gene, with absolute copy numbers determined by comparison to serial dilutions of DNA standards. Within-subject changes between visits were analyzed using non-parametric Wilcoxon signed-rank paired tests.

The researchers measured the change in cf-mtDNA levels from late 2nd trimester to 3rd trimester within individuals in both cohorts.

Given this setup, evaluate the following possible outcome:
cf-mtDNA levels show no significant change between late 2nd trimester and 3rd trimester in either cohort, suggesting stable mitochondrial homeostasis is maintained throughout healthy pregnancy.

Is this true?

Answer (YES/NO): YES